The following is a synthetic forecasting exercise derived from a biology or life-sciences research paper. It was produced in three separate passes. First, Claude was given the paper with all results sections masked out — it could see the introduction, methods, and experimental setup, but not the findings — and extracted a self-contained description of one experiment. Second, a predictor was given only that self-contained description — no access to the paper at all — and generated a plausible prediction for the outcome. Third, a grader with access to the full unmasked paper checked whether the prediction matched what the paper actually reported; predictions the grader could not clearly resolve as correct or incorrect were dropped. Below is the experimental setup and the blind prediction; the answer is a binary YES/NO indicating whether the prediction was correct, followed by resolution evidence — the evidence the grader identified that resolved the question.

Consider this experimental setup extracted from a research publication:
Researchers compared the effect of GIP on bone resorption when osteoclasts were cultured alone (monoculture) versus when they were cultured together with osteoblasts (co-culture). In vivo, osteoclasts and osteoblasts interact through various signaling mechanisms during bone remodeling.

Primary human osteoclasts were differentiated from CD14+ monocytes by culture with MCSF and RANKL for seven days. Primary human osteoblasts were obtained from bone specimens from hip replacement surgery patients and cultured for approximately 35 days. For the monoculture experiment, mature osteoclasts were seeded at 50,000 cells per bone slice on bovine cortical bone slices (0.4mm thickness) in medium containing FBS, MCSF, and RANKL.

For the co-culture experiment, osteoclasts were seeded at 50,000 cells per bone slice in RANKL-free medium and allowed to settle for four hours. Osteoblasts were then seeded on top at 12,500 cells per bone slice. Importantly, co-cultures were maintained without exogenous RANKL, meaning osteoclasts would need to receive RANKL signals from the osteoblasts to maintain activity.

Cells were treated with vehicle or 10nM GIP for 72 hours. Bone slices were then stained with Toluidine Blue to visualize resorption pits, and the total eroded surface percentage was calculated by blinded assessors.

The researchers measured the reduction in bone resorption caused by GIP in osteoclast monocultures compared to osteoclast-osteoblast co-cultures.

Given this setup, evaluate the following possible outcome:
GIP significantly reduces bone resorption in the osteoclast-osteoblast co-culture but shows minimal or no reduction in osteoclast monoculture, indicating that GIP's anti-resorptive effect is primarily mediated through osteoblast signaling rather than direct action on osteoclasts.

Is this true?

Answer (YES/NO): NO